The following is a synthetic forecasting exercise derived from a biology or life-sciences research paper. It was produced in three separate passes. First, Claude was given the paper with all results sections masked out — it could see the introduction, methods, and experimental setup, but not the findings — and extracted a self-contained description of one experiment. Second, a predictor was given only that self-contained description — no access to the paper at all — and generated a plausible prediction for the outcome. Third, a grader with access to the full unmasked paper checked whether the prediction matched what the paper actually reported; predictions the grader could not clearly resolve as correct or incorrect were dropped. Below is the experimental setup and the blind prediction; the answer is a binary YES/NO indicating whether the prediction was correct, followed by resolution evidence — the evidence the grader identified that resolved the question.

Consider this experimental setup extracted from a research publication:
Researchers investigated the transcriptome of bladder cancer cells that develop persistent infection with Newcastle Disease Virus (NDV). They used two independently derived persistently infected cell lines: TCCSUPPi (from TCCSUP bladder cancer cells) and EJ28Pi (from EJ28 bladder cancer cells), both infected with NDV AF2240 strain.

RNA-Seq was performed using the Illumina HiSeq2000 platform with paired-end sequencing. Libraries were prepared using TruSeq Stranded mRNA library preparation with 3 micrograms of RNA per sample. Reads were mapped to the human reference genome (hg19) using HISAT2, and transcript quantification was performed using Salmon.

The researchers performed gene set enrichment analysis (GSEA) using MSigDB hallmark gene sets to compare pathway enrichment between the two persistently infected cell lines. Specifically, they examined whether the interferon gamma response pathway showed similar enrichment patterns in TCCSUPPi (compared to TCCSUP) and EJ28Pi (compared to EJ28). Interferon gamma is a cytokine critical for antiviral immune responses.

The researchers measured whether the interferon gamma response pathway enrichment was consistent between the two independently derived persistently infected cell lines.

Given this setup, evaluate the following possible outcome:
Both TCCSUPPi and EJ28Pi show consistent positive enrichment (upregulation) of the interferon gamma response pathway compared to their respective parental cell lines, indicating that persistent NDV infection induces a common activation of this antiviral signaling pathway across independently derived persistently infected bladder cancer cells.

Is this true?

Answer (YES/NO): NO